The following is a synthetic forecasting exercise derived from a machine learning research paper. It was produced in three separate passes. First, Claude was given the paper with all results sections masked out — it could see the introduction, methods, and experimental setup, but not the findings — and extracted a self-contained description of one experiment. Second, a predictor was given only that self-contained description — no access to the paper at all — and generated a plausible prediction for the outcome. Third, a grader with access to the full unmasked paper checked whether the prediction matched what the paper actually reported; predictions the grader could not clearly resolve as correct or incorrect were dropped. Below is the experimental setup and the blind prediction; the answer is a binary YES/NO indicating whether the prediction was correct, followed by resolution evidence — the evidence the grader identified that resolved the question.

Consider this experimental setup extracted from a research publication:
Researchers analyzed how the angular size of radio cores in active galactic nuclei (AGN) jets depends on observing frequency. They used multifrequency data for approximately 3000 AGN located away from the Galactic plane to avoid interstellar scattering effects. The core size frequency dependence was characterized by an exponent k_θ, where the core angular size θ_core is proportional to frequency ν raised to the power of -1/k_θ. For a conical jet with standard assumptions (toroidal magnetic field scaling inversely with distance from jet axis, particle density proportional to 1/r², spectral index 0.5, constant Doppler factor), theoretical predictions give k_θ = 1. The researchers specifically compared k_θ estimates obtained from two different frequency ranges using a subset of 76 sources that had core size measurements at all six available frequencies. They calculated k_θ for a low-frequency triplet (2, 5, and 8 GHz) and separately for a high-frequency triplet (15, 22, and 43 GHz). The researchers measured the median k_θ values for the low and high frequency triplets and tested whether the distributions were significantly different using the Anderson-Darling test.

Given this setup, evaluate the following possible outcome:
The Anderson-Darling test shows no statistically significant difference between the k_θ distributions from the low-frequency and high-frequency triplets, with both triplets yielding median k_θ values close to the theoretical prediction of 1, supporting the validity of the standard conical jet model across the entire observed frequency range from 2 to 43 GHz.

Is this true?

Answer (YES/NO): NO